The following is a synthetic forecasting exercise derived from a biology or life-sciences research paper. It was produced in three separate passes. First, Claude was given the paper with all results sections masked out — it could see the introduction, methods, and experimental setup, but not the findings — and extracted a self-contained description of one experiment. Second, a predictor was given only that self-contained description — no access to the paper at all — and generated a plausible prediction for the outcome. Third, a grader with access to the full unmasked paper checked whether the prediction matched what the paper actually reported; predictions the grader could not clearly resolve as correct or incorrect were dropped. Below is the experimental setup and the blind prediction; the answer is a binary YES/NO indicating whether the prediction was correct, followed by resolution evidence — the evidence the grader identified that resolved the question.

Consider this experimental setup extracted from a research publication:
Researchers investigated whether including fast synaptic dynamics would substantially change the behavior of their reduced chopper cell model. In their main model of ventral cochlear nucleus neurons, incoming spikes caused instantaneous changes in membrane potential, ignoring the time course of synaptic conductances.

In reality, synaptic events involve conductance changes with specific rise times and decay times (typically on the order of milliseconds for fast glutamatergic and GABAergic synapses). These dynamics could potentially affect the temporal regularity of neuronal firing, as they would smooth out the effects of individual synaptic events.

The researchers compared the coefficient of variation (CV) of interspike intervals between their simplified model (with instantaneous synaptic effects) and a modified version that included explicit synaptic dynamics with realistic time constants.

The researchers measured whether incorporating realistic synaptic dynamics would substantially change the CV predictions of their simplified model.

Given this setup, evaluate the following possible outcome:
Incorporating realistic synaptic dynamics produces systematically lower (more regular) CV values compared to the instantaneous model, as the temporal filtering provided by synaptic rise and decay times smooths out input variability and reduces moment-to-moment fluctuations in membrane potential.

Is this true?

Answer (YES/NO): NO